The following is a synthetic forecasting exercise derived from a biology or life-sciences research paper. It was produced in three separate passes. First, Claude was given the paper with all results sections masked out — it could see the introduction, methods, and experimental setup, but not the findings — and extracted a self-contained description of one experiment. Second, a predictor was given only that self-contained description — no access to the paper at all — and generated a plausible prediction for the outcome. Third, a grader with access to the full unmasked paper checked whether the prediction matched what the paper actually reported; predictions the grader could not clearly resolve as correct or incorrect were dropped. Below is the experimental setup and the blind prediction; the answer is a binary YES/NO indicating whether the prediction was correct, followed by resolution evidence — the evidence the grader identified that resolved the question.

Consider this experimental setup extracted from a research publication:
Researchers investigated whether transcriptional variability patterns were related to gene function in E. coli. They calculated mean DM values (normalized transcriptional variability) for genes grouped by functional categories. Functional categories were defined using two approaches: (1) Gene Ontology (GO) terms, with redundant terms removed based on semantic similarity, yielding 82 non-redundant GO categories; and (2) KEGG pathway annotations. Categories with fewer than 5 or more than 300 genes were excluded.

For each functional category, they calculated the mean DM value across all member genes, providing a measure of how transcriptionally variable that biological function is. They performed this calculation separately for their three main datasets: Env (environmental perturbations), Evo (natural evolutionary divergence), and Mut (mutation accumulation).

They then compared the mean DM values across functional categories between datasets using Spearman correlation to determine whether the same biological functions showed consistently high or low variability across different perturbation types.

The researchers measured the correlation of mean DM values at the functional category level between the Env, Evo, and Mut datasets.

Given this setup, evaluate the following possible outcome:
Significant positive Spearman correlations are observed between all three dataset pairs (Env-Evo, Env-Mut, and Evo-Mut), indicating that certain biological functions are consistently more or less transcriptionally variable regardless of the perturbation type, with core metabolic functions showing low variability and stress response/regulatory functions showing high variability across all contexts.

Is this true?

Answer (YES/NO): NO